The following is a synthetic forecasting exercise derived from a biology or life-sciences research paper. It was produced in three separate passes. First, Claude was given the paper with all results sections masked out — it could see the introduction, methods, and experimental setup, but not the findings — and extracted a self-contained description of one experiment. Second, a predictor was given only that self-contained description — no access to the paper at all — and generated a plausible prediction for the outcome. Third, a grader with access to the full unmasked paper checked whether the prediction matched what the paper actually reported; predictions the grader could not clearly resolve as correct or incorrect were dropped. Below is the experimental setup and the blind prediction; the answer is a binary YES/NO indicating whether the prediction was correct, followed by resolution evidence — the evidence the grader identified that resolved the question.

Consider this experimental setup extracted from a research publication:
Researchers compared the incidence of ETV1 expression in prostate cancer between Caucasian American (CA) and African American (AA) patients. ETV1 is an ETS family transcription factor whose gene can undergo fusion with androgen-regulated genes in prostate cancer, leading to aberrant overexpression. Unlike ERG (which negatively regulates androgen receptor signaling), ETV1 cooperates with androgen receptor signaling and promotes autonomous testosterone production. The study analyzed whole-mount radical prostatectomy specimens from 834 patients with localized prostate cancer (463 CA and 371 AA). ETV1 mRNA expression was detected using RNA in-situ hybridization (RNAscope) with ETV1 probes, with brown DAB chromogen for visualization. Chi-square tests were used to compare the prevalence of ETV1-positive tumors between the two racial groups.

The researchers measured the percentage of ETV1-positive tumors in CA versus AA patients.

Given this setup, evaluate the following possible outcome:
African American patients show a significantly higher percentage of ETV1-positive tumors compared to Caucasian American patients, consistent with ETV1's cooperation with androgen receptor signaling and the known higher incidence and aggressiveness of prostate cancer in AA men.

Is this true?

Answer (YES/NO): NO